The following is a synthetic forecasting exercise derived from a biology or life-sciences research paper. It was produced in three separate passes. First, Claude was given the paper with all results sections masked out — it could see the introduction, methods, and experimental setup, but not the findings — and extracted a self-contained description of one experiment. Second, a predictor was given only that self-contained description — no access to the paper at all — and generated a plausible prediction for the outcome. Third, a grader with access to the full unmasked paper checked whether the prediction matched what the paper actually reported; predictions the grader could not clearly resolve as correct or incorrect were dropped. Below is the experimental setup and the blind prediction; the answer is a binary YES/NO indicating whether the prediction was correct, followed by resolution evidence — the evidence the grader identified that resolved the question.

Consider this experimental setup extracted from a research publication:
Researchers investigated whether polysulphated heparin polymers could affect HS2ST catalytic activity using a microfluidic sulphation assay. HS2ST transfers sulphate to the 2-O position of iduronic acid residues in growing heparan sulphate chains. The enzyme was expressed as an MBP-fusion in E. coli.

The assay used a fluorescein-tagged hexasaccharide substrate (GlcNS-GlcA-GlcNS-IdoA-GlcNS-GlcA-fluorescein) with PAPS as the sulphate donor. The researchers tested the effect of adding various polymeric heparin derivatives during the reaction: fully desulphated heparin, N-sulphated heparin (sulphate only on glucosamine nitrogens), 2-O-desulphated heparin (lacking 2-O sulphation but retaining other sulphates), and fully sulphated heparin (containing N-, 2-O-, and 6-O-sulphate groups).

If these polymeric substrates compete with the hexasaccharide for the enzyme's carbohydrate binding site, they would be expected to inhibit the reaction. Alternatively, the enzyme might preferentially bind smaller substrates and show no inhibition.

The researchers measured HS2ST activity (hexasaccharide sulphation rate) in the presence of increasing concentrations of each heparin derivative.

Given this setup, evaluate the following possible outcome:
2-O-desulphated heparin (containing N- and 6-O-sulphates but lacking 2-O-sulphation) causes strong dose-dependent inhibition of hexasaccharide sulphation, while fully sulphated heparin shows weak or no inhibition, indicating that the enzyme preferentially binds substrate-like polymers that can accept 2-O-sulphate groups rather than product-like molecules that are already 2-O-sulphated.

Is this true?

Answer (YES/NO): NO